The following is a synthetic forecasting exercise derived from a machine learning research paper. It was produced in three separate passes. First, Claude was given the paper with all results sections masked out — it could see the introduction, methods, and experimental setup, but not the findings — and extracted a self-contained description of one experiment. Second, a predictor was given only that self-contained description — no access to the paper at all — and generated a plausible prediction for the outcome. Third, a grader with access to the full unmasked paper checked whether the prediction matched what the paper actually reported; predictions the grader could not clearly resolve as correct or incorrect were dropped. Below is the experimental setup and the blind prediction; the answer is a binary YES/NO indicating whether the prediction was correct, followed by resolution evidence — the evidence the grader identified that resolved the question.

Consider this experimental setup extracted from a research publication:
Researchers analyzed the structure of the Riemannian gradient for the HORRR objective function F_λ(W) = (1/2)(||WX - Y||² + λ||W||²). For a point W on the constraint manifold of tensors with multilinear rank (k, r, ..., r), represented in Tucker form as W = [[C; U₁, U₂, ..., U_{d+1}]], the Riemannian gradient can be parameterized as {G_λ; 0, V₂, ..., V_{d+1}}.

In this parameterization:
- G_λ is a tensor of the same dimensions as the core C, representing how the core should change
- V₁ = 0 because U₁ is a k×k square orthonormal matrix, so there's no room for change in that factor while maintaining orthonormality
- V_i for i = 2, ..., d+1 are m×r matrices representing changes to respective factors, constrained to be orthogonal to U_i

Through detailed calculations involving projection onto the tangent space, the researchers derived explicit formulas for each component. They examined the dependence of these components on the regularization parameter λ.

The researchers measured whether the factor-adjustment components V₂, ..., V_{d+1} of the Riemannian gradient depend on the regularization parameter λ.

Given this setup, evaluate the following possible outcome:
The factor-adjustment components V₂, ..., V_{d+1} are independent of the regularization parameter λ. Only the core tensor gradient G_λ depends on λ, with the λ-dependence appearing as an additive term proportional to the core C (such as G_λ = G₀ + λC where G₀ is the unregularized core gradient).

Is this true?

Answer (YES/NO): YES